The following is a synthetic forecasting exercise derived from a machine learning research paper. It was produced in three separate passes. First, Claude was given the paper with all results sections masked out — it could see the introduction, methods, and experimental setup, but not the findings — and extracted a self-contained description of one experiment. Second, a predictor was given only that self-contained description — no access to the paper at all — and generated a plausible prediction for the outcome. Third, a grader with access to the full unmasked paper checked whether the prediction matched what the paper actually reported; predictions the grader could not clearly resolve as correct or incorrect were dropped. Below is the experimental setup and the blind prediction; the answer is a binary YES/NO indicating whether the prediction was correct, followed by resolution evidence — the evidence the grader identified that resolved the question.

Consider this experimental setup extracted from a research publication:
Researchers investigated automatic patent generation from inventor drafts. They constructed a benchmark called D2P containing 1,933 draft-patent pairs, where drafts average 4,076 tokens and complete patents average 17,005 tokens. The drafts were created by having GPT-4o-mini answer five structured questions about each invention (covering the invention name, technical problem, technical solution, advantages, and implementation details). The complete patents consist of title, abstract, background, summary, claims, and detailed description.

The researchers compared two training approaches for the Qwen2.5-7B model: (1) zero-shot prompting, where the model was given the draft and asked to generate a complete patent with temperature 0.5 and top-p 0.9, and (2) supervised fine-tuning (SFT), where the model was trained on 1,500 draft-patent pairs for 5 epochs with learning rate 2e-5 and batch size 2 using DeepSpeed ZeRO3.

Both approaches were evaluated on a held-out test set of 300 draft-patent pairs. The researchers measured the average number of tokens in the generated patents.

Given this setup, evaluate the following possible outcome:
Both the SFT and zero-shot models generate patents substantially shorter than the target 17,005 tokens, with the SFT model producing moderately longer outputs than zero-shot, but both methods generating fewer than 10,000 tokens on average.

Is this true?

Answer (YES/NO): NO